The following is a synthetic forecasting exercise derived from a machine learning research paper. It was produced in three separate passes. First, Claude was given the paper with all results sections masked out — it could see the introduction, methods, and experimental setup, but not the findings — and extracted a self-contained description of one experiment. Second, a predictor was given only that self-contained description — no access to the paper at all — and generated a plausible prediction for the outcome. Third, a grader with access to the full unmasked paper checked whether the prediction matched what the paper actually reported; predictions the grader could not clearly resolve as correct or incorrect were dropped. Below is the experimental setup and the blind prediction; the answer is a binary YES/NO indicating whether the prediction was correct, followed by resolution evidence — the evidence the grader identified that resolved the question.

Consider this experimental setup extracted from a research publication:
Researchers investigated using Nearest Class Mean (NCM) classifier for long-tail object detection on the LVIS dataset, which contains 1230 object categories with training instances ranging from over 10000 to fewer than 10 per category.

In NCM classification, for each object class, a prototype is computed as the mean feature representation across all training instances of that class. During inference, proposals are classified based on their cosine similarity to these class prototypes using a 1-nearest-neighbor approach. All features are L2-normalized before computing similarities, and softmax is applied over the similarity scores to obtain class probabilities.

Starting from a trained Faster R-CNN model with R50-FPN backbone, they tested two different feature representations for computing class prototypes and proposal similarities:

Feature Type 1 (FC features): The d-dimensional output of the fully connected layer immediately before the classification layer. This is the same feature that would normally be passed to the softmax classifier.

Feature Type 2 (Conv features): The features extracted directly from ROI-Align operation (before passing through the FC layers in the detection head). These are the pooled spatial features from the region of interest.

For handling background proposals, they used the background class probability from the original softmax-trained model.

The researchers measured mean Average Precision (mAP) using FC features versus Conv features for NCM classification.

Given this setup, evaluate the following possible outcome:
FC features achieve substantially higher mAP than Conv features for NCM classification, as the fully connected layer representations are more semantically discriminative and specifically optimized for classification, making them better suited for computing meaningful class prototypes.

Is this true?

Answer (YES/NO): YES